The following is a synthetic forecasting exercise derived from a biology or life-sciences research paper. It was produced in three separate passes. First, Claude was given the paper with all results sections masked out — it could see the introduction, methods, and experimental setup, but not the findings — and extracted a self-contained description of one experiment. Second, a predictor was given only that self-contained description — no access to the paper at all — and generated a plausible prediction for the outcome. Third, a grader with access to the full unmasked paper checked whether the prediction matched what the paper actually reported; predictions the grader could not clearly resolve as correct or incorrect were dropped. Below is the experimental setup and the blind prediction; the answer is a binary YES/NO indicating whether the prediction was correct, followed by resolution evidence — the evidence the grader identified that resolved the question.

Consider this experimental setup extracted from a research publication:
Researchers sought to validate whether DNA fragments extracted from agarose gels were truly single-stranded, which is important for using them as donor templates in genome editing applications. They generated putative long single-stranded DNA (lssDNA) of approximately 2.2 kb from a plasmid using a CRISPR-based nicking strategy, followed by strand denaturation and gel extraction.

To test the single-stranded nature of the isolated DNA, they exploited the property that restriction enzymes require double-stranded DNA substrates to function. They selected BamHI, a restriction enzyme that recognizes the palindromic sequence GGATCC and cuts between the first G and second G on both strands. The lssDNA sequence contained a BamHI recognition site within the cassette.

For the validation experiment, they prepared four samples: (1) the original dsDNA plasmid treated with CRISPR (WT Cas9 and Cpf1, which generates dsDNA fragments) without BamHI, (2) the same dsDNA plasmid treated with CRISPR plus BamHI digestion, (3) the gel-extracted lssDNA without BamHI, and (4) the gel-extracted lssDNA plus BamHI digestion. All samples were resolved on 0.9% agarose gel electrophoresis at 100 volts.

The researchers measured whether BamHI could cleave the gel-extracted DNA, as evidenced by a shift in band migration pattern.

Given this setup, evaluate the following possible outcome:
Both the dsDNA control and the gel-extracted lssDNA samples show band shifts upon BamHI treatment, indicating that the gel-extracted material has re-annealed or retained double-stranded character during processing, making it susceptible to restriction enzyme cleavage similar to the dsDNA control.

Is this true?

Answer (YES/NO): NO